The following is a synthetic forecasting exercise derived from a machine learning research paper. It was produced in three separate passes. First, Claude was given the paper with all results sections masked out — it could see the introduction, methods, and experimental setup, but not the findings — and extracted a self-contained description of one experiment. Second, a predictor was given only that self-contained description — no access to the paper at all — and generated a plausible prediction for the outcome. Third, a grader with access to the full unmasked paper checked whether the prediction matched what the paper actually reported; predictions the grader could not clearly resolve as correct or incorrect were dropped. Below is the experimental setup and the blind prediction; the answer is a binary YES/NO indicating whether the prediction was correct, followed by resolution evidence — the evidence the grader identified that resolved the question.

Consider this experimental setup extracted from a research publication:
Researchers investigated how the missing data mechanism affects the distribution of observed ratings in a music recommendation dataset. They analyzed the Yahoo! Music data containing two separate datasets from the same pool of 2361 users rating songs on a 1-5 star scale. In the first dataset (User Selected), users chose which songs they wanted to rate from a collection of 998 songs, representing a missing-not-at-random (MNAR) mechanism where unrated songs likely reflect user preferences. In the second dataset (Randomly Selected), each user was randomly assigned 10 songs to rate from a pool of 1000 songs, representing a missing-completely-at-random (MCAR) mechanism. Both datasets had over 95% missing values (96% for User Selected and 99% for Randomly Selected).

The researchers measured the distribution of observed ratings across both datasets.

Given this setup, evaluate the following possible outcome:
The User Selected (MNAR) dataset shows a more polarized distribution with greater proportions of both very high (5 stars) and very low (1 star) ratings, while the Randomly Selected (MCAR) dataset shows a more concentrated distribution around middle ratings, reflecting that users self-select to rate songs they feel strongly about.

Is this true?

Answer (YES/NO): NO